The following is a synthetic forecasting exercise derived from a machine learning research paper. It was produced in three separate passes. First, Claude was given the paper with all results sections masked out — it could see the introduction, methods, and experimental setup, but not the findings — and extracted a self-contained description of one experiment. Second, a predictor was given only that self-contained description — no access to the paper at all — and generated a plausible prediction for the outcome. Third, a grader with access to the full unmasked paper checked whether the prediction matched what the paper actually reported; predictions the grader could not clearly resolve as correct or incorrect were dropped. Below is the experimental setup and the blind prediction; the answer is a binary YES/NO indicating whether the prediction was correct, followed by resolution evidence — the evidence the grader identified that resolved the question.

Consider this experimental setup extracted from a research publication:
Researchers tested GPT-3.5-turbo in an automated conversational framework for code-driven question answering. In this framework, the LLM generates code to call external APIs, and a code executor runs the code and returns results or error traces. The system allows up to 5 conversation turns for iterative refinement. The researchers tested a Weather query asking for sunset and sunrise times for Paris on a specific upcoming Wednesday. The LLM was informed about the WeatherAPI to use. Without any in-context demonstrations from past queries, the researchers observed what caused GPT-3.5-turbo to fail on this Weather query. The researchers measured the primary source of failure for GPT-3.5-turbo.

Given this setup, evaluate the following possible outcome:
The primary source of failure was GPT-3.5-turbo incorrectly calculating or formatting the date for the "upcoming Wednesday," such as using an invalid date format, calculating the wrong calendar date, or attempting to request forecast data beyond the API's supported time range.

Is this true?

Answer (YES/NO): NO